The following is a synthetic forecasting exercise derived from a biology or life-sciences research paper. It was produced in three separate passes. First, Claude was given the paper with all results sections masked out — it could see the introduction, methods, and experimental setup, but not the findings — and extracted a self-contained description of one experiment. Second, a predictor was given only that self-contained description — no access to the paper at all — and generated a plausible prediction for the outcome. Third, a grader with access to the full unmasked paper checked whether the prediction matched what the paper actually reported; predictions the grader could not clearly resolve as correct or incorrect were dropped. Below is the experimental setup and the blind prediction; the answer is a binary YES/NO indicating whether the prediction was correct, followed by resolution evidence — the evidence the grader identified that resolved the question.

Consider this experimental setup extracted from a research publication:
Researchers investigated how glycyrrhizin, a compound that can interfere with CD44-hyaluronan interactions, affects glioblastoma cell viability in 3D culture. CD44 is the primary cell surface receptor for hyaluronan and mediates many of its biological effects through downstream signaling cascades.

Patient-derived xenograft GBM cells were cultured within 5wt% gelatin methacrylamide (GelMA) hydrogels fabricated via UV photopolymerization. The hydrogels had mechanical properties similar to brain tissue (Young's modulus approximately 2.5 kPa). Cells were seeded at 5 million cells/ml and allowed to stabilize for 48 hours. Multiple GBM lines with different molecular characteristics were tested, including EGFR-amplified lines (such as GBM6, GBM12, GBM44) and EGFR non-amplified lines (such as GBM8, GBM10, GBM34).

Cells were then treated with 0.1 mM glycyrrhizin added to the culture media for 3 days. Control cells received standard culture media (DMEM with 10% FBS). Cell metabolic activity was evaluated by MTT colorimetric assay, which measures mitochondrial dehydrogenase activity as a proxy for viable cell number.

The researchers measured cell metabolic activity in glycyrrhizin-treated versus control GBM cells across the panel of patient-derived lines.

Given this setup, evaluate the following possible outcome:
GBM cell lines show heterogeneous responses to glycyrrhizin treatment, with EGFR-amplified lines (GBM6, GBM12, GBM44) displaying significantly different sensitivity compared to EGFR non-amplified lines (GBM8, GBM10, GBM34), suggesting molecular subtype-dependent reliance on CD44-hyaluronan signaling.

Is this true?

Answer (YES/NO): NO